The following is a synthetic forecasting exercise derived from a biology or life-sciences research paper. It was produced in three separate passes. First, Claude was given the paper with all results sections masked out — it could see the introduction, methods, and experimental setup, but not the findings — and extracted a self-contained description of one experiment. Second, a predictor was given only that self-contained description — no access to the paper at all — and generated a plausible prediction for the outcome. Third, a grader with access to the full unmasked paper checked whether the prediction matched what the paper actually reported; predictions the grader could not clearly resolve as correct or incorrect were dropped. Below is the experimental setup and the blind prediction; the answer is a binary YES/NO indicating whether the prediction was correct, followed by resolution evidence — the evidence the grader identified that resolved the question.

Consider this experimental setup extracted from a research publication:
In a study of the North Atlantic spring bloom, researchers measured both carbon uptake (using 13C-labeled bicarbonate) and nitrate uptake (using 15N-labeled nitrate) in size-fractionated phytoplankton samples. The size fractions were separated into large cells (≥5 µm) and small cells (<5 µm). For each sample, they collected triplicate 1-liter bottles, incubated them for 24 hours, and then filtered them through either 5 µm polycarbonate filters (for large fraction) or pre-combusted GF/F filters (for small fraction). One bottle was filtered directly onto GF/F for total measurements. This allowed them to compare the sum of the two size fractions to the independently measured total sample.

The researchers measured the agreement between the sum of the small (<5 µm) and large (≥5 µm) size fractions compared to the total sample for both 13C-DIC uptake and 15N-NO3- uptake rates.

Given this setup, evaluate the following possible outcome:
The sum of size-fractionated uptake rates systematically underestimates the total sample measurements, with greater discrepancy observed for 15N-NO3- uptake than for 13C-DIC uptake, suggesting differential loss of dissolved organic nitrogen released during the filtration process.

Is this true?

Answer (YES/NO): NO